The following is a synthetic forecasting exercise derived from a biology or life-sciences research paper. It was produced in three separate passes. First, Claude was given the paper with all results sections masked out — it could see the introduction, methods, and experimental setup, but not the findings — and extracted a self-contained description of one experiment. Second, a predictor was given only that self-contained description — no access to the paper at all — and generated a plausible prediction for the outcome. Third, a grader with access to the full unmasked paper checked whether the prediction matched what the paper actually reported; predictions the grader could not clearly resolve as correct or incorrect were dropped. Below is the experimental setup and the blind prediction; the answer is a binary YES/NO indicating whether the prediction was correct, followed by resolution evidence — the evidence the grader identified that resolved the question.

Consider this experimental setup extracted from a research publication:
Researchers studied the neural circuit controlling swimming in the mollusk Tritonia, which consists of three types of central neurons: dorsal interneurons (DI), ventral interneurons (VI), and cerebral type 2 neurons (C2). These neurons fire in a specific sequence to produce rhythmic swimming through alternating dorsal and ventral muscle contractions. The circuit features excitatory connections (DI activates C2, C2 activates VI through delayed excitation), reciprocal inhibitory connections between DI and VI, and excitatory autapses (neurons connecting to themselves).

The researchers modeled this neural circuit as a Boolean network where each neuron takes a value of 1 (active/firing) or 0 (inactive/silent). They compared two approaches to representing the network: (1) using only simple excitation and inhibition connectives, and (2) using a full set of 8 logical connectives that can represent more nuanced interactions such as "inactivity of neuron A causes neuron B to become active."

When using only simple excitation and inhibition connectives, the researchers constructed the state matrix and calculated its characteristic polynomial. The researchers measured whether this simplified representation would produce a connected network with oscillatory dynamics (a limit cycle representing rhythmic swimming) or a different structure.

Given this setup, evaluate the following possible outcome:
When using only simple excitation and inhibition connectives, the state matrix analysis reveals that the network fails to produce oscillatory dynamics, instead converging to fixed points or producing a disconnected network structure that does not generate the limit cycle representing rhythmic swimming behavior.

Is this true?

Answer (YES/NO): YES